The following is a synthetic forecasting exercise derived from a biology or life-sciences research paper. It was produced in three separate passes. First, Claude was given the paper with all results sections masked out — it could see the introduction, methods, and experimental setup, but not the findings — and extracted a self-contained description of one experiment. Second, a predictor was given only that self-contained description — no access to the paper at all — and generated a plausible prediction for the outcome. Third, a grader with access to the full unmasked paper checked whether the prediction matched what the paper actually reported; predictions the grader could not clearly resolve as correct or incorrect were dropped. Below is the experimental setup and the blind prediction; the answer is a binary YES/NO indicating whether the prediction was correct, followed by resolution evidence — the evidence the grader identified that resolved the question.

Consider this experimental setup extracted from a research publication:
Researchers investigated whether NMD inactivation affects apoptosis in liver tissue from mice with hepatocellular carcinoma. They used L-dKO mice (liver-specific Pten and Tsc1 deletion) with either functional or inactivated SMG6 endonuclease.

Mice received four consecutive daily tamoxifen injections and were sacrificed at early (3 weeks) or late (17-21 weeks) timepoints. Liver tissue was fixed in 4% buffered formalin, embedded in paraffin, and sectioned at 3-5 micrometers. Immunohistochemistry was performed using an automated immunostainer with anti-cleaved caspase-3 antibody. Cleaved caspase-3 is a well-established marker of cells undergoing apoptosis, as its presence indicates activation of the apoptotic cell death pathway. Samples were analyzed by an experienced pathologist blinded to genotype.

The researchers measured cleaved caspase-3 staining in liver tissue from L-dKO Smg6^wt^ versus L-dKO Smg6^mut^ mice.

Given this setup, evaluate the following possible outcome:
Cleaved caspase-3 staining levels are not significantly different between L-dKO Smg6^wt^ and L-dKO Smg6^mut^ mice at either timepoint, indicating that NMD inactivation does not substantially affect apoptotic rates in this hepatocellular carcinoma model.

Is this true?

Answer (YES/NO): NO